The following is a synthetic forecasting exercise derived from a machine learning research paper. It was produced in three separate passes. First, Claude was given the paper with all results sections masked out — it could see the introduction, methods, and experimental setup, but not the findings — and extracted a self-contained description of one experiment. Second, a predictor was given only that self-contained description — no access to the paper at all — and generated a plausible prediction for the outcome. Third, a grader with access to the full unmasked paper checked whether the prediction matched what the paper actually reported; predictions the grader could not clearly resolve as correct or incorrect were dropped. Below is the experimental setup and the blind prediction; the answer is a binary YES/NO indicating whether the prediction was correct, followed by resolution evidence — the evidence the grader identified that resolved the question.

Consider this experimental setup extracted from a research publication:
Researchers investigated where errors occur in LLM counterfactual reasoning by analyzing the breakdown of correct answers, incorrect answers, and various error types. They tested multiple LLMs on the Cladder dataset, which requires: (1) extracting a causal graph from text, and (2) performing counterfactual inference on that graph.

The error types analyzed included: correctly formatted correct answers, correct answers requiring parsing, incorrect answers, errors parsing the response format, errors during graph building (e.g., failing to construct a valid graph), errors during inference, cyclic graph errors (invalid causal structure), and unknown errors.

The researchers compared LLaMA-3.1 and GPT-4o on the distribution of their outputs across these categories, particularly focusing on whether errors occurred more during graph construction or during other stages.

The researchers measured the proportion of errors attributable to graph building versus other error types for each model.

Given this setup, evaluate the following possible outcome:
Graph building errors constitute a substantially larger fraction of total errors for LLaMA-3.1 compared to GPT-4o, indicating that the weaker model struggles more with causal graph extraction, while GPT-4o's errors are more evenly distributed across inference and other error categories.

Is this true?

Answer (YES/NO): YES